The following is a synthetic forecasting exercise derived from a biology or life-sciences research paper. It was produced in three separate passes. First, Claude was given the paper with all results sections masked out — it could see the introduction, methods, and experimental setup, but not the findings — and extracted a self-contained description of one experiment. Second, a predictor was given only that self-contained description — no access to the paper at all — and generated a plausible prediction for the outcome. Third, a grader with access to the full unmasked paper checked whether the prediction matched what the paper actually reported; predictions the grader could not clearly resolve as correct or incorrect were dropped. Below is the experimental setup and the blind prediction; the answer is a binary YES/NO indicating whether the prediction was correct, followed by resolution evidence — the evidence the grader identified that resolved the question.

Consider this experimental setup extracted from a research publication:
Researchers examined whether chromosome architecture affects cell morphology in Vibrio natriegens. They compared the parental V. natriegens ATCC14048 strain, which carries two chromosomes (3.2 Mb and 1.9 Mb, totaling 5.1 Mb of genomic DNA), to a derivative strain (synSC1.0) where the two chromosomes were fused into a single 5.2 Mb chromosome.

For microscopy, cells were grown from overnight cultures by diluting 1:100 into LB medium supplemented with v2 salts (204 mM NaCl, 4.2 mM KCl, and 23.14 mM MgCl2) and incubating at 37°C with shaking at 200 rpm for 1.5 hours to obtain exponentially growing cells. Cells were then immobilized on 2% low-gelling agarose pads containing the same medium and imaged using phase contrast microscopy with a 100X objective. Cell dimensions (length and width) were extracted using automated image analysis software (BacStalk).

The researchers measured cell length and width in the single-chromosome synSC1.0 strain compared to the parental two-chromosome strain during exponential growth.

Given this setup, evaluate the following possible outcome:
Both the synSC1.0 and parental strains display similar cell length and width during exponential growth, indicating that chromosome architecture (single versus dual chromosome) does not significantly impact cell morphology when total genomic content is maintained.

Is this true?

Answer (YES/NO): NO